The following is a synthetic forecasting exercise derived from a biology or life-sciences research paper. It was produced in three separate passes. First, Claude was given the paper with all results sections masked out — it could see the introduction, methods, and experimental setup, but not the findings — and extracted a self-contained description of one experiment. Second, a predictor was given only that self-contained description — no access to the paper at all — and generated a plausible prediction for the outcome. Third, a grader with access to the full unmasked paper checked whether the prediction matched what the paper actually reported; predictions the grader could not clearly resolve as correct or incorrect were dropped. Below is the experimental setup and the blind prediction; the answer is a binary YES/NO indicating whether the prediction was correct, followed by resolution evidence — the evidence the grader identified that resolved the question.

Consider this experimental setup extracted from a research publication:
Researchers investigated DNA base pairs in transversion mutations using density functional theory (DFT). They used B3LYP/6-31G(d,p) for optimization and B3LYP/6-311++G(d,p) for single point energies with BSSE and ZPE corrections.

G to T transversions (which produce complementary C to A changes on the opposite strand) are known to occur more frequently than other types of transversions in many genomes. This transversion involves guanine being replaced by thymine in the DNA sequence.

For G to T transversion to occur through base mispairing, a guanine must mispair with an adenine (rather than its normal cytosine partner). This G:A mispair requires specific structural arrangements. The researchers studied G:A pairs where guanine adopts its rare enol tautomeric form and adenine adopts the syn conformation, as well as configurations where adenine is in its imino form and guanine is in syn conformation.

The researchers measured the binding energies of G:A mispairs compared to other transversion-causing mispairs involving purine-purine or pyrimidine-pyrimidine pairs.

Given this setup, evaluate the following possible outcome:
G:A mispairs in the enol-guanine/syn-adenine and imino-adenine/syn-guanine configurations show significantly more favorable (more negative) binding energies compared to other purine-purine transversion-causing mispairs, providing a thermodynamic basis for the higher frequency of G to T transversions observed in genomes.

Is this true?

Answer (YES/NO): NO